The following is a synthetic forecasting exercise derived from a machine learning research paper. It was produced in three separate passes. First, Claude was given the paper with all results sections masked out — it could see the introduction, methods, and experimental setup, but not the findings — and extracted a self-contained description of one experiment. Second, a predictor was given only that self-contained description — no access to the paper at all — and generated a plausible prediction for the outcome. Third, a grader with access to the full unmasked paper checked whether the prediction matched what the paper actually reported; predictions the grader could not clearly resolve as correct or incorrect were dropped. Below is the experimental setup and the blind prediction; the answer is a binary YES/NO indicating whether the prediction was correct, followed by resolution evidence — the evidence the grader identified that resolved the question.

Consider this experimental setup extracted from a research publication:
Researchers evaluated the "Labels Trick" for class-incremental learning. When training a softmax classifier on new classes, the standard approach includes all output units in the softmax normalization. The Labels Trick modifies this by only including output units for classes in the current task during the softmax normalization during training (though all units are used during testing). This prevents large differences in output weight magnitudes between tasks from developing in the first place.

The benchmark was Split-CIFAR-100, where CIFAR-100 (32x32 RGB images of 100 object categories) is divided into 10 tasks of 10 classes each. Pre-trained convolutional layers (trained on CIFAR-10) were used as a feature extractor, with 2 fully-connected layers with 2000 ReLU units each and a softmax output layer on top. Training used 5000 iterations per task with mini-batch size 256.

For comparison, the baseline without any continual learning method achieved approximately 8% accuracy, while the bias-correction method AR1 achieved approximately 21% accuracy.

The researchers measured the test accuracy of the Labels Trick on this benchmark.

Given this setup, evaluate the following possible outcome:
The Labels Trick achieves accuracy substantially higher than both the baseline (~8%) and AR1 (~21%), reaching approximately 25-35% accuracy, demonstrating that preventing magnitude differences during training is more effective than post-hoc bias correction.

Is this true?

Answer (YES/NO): NO